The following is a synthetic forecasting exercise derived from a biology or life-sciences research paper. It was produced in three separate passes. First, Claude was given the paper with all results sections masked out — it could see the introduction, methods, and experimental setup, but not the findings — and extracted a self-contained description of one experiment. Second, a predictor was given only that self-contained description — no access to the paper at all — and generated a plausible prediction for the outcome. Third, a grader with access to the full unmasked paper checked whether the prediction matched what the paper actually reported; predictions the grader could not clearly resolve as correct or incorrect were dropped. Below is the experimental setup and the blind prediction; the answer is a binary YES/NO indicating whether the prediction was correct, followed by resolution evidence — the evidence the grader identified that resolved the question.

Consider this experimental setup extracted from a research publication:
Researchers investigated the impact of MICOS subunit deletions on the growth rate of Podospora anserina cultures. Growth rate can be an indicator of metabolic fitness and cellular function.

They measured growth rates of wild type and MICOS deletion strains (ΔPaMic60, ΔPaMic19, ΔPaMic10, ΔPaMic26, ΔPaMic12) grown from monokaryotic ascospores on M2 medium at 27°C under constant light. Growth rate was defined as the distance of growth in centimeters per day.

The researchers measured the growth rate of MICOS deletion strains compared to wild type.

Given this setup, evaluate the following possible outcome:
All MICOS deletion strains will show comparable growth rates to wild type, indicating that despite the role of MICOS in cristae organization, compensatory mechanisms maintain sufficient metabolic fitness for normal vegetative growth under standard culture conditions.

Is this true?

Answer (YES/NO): NO